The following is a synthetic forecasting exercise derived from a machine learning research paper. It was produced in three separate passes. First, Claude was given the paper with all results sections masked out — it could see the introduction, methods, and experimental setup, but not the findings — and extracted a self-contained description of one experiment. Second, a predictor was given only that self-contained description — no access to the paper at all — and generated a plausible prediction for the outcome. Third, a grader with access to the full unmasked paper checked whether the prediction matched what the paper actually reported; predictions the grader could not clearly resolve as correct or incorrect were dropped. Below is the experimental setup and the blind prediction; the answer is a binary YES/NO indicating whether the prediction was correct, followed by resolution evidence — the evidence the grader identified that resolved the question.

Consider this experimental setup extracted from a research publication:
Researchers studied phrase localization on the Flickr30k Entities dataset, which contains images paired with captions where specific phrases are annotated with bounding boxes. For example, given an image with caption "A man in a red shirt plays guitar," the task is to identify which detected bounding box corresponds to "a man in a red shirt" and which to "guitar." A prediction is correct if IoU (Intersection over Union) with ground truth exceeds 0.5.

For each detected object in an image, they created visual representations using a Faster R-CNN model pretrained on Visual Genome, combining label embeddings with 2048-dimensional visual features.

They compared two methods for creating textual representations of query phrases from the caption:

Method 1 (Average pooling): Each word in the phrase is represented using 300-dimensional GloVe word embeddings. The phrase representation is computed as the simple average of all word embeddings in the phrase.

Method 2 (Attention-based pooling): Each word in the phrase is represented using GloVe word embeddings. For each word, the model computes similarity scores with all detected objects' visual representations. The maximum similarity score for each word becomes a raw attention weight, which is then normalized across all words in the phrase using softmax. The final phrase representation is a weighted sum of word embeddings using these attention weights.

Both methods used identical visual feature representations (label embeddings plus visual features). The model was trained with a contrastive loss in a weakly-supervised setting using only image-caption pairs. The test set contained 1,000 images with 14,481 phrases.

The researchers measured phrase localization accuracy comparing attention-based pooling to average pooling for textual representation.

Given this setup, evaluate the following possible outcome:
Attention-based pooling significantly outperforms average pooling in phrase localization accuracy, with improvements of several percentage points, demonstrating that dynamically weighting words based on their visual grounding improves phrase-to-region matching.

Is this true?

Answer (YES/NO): NO